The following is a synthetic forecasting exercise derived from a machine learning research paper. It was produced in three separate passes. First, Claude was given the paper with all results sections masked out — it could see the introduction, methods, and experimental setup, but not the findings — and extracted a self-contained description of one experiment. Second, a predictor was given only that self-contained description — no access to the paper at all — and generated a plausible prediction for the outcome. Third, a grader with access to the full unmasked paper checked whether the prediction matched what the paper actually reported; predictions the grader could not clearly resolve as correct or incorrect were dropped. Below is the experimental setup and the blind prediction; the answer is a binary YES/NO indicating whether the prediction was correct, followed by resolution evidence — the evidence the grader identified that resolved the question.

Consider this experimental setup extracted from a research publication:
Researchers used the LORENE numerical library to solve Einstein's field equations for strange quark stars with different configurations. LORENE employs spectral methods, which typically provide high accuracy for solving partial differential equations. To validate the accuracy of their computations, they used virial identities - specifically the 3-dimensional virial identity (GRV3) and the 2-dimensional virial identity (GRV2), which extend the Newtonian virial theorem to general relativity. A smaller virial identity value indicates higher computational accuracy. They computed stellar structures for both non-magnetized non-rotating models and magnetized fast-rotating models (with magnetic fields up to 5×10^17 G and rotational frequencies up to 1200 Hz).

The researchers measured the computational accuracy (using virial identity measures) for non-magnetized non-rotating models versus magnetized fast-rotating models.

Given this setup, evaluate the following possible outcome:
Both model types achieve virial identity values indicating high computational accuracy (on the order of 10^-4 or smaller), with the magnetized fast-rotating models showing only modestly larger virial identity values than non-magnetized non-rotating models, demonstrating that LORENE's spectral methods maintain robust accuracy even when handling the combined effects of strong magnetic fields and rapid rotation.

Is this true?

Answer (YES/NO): NO